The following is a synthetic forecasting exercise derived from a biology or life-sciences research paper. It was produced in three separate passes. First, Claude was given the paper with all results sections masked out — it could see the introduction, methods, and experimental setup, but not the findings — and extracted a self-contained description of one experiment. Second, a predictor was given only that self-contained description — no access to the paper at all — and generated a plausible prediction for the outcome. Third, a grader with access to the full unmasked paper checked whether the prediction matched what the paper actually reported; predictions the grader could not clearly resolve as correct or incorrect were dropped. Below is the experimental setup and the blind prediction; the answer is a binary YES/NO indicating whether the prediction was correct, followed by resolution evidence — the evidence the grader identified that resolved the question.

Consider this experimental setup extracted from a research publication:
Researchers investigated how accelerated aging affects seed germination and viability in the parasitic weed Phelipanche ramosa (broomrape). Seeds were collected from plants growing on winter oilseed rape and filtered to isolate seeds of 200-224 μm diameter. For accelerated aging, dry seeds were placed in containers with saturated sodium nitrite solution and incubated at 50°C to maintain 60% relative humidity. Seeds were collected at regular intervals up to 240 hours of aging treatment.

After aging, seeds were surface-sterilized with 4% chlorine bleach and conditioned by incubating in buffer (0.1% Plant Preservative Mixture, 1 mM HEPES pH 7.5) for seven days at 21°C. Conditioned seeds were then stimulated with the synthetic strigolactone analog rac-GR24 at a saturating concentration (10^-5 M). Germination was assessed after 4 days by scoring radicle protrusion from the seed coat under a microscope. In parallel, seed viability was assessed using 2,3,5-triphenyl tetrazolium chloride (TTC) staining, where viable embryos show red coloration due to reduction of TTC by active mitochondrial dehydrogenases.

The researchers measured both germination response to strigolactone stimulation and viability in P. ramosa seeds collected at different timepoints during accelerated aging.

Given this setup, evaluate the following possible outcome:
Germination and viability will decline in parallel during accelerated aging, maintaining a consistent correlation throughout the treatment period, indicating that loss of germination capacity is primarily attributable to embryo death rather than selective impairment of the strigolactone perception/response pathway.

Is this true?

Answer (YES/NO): NO